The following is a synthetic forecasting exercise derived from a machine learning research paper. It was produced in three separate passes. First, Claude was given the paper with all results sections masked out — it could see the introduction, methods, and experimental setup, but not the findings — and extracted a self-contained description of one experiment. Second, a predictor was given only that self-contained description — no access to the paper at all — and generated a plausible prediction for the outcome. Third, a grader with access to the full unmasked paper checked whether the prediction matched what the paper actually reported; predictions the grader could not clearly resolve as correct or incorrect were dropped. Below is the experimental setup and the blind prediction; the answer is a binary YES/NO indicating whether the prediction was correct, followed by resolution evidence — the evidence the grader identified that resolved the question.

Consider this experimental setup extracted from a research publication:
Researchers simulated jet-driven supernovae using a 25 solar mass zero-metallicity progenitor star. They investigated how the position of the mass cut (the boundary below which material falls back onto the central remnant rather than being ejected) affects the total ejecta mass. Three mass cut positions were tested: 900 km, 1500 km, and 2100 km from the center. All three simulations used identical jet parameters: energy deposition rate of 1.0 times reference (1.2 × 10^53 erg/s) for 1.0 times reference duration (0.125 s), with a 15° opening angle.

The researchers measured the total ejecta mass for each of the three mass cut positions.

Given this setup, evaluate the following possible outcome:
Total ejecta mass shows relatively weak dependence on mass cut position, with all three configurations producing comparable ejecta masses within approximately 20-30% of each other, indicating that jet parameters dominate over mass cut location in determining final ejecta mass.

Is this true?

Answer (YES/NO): NO